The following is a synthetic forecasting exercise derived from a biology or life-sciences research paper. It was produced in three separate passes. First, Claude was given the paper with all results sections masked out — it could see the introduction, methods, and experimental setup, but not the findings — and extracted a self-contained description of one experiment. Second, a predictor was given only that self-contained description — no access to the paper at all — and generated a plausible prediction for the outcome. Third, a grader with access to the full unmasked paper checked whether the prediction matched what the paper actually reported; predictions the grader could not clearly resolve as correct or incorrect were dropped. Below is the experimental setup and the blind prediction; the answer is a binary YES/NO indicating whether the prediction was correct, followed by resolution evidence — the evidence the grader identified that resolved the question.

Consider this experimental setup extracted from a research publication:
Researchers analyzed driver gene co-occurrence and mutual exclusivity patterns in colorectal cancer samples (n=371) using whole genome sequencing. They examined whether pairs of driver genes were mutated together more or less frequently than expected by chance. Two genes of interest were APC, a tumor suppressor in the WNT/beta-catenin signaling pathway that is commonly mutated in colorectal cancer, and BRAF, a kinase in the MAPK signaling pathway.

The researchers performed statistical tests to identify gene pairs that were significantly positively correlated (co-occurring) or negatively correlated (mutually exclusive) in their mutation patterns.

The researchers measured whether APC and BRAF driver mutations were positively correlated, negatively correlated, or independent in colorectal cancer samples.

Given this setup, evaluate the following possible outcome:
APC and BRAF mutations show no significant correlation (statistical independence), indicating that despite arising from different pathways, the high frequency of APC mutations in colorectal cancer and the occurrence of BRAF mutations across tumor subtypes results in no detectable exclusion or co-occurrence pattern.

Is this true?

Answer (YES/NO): NO